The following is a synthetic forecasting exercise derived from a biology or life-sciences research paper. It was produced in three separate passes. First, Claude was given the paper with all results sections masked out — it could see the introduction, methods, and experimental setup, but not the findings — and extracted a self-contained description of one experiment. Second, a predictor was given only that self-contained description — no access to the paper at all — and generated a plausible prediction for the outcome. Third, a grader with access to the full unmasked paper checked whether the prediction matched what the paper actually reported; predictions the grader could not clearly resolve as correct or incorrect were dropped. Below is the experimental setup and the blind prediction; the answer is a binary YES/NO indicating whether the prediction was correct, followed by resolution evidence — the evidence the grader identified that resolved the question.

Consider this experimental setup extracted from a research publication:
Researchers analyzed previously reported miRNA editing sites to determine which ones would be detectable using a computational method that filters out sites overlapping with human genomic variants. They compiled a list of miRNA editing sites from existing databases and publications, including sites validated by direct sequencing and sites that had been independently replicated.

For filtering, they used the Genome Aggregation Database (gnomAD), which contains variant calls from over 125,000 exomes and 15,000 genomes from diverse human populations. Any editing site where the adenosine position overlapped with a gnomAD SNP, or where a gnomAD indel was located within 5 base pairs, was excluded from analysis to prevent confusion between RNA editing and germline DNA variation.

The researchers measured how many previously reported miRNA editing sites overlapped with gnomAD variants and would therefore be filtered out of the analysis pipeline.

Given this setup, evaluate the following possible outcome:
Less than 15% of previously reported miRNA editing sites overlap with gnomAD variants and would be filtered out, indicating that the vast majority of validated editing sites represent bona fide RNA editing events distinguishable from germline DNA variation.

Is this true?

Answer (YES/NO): YES